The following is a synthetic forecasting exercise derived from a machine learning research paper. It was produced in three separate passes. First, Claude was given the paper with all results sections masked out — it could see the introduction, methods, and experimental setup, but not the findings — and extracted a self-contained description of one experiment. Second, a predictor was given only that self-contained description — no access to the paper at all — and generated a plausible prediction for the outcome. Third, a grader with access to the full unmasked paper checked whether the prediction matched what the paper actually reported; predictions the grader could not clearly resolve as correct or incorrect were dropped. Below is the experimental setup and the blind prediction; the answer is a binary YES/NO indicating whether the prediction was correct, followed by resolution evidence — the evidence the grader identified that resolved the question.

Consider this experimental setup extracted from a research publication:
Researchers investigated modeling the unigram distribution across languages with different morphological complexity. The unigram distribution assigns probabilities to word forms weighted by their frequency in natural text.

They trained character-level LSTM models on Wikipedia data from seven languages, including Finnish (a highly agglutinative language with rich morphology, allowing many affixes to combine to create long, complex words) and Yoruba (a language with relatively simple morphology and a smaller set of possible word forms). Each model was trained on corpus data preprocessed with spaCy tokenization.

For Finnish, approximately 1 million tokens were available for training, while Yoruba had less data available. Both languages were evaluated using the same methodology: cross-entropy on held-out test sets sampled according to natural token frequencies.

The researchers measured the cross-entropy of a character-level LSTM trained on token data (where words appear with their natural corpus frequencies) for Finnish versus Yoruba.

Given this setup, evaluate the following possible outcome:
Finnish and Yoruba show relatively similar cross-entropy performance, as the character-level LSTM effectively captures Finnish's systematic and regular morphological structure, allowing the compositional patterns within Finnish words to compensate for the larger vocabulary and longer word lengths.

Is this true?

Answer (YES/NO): NO